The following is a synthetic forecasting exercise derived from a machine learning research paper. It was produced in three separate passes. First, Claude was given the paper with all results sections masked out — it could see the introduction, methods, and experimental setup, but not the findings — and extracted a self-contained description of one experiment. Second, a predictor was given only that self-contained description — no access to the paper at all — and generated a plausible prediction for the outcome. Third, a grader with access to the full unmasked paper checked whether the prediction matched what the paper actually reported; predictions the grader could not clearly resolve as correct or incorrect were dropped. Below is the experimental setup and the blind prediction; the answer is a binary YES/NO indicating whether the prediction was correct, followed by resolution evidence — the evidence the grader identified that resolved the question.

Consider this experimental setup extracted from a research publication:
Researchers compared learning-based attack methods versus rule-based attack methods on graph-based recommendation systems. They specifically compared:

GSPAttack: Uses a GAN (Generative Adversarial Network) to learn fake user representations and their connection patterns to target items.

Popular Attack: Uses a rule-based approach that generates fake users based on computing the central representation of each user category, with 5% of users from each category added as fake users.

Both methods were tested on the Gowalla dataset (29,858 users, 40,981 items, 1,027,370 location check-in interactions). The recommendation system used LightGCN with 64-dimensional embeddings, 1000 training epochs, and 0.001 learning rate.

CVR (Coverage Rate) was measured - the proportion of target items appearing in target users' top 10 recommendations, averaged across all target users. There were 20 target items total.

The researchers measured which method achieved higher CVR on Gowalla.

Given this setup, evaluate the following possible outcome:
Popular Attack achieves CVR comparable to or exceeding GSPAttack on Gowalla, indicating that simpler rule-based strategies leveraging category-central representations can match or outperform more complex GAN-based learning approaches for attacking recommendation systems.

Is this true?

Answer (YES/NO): NO